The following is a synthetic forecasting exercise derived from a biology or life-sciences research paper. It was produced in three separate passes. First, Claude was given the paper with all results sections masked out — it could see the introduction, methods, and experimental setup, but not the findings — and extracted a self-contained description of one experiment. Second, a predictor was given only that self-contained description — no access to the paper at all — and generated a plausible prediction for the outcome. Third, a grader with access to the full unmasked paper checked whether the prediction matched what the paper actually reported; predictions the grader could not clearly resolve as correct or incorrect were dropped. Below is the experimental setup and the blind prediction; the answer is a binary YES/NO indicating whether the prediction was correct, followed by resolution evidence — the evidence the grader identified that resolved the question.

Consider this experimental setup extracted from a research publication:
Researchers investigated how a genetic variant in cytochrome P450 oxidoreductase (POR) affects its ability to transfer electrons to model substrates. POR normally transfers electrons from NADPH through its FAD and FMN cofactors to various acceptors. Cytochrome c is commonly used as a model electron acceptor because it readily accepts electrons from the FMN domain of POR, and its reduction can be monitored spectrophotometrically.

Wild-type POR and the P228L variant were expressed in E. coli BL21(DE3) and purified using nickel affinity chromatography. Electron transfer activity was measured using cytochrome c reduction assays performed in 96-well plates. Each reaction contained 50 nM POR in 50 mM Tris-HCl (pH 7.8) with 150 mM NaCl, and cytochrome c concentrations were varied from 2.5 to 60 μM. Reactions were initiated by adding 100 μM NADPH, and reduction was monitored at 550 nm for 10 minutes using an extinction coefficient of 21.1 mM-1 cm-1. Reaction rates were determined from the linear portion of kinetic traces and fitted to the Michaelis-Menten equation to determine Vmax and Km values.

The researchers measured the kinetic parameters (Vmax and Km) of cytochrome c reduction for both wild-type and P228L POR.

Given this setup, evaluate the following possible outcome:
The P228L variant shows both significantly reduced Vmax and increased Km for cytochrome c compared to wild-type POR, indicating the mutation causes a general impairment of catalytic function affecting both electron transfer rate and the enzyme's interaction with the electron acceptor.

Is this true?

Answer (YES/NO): NO